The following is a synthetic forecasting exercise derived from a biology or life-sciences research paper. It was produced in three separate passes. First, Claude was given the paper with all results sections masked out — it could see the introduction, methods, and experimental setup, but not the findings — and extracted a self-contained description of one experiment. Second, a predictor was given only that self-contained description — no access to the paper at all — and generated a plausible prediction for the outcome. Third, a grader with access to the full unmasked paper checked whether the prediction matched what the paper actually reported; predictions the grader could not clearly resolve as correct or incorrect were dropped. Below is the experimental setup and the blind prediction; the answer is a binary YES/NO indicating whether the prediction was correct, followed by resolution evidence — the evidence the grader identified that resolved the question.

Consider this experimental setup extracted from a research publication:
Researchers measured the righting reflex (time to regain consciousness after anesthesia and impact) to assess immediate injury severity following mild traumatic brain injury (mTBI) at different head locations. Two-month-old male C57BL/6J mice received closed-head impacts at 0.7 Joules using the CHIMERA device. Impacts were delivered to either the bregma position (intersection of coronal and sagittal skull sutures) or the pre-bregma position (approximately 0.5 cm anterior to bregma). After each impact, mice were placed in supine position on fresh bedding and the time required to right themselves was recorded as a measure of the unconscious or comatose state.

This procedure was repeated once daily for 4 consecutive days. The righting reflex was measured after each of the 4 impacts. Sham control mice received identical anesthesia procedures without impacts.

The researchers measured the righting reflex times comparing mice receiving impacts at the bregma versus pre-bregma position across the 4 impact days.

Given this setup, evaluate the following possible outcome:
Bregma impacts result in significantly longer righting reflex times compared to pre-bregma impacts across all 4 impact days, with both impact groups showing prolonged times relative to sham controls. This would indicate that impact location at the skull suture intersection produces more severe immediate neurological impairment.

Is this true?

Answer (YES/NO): NO